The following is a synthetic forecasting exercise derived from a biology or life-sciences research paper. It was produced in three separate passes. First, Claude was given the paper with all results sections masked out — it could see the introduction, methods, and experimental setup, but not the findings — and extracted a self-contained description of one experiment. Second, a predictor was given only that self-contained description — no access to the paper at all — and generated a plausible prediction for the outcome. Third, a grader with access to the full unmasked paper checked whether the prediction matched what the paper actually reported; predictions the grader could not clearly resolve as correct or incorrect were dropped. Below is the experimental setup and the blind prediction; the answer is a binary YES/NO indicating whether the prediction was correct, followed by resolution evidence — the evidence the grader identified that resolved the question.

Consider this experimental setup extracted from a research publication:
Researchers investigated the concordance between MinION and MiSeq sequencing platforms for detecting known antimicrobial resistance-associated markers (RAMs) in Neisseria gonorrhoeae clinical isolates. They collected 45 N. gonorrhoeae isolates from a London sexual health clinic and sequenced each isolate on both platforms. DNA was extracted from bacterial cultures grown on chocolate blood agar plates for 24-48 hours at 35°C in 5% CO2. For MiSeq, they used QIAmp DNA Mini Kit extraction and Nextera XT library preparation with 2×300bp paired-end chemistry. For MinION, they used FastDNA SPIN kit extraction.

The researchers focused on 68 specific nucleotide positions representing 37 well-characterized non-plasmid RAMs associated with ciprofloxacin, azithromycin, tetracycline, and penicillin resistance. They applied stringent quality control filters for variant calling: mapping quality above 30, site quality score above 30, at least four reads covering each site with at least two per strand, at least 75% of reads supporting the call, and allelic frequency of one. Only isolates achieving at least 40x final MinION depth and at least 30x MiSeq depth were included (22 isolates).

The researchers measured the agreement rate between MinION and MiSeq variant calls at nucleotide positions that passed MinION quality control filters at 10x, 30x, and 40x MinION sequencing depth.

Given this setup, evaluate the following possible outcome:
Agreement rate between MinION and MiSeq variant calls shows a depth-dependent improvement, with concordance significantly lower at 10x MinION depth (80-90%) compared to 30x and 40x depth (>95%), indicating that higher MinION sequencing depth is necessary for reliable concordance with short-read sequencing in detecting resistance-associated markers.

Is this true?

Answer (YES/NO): NO